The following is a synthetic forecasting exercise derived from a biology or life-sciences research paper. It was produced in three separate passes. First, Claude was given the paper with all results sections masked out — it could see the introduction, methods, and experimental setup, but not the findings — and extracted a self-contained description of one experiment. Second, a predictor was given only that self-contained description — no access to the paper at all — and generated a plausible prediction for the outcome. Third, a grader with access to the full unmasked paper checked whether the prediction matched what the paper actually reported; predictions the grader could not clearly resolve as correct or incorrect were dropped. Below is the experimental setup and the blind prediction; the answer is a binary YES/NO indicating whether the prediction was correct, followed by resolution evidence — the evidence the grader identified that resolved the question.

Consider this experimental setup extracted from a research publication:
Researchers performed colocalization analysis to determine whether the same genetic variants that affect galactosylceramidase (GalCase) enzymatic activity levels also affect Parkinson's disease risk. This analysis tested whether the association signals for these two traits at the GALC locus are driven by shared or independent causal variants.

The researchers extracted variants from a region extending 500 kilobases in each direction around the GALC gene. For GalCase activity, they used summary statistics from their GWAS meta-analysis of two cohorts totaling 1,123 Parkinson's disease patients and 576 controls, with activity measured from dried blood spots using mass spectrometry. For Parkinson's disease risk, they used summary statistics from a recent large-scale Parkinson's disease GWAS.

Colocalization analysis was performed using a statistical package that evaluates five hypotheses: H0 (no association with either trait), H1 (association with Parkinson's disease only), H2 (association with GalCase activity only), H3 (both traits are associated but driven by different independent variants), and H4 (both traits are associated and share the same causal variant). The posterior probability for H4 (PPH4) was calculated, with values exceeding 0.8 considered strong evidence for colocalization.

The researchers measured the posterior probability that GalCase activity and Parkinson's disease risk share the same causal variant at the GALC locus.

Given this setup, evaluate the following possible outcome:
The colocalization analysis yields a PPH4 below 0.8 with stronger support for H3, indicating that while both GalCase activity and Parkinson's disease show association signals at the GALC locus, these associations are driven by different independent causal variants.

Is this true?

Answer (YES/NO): NO